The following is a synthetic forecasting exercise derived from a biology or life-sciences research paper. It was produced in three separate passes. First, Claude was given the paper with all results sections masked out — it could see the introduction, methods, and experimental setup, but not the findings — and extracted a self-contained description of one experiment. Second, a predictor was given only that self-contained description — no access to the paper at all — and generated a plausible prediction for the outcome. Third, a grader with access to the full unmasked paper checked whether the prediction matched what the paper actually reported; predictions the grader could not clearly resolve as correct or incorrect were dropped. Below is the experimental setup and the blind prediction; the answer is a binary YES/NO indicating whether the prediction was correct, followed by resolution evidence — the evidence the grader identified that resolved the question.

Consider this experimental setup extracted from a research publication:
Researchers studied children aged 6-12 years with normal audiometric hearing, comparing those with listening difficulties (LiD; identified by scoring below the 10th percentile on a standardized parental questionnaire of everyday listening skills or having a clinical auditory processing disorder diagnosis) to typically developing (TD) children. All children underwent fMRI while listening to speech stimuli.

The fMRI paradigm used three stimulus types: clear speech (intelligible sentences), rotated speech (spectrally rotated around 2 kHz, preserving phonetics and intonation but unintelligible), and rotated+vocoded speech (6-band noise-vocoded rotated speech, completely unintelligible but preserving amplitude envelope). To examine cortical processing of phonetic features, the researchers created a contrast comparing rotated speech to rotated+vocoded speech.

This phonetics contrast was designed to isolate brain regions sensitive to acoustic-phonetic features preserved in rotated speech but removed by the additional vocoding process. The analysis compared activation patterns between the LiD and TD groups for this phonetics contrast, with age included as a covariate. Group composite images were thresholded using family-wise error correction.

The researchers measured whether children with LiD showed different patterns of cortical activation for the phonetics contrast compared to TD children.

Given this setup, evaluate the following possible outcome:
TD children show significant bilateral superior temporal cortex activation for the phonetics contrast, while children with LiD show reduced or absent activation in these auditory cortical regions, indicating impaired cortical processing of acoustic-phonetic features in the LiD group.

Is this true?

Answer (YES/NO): NO